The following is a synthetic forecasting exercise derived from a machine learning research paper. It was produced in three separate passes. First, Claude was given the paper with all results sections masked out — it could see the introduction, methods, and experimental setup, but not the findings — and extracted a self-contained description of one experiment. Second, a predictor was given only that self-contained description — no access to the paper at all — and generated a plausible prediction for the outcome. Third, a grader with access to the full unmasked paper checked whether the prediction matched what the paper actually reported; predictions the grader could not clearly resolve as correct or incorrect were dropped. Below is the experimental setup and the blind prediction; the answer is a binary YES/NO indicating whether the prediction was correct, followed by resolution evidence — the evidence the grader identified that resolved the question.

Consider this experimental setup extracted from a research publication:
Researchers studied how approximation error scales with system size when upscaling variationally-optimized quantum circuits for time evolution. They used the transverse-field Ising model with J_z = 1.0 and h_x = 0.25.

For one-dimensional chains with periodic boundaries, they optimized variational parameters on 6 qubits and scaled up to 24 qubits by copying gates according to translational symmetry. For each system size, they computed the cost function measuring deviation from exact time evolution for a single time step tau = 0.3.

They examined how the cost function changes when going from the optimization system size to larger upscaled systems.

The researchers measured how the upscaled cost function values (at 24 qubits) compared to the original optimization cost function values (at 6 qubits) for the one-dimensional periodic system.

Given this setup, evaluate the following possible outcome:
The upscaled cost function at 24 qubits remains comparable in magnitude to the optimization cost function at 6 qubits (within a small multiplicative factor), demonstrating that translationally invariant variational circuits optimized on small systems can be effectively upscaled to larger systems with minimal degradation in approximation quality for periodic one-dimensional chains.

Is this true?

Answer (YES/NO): YES